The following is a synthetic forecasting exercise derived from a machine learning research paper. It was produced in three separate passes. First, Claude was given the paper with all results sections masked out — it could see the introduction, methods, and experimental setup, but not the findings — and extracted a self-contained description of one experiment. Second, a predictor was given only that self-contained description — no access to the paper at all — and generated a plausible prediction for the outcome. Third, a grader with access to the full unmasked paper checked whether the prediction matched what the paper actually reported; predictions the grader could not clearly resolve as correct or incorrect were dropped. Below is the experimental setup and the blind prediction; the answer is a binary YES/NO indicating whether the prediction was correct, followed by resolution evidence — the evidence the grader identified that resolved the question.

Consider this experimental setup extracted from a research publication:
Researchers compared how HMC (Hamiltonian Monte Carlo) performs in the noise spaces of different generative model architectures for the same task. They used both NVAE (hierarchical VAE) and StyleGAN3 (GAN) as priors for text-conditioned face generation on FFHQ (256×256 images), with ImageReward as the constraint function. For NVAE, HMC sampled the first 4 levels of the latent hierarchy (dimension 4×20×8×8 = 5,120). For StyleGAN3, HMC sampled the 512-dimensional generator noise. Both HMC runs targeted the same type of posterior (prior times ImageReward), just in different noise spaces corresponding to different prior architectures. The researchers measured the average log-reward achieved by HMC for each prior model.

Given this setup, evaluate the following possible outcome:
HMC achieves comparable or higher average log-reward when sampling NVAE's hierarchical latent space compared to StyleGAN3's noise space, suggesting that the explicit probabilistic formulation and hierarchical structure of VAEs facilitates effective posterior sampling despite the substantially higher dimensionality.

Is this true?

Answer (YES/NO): NO